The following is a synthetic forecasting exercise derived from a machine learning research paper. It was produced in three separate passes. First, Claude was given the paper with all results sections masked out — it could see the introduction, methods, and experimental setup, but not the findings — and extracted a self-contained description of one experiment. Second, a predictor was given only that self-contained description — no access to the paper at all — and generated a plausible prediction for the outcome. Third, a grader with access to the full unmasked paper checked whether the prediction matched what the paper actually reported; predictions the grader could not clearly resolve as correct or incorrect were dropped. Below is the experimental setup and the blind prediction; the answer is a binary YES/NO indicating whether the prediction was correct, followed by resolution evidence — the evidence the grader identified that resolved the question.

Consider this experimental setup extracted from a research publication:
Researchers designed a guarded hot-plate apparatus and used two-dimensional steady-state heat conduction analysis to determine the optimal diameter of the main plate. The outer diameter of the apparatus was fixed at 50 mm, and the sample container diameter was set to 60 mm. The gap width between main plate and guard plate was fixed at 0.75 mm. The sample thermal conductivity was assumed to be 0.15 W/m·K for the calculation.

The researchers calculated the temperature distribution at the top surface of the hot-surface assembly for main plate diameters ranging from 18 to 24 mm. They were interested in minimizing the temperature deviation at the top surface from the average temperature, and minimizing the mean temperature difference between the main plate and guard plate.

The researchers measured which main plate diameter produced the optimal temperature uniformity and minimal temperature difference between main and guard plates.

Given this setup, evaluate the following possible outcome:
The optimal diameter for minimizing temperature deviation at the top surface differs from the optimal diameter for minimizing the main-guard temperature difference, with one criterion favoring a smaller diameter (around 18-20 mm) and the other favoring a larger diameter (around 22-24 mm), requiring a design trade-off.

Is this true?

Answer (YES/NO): NO